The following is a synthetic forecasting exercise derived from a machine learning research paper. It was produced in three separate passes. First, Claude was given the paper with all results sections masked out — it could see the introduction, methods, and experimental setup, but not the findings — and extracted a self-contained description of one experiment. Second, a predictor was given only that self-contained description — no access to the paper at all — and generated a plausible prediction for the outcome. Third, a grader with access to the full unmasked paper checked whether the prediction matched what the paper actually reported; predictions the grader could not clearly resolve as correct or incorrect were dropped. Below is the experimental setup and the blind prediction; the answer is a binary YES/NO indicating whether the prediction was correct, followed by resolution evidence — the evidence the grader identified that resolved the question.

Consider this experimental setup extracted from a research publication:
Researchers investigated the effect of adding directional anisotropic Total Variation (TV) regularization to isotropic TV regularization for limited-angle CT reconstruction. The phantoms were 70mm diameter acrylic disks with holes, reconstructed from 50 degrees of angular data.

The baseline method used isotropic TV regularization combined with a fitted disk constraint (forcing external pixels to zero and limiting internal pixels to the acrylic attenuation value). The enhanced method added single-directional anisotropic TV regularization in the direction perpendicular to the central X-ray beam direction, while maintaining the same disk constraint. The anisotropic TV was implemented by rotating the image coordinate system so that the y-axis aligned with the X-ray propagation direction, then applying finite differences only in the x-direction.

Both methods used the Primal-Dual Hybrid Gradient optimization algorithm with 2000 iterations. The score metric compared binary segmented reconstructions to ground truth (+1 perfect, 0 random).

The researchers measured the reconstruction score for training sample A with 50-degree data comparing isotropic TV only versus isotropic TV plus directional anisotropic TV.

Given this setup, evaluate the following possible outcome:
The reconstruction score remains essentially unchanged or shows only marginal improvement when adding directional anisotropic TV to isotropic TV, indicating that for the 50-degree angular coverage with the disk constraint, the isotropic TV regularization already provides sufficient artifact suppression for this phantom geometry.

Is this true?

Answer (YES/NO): NO